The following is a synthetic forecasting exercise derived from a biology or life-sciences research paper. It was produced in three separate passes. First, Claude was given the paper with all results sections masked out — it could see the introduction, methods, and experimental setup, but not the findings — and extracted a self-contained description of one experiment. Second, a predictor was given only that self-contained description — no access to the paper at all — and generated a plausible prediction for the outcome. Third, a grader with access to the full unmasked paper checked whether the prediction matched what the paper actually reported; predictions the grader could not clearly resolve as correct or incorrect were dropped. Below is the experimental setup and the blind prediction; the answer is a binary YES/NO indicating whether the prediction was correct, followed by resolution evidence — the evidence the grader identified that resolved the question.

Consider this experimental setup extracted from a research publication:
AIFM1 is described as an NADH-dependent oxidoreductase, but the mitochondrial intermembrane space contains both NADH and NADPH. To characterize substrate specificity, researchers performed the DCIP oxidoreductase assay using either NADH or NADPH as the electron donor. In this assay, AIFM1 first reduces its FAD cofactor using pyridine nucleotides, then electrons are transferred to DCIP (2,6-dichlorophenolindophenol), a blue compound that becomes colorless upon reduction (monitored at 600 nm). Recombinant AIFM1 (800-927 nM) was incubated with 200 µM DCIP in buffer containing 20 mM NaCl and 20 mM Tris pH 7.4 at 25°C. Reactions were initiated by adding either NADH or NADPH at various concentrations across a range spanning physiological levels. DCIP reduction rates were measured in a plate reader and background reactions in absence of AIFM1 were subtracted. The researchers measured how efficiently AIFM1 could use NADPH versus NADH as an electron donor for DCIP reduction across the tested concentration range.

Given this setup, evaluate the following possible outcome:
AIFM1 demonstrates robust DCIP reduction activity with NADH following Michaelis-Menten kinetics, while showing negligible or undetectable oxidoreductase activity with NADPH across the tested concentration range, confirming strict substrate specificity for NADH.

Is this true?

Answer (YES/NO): YES